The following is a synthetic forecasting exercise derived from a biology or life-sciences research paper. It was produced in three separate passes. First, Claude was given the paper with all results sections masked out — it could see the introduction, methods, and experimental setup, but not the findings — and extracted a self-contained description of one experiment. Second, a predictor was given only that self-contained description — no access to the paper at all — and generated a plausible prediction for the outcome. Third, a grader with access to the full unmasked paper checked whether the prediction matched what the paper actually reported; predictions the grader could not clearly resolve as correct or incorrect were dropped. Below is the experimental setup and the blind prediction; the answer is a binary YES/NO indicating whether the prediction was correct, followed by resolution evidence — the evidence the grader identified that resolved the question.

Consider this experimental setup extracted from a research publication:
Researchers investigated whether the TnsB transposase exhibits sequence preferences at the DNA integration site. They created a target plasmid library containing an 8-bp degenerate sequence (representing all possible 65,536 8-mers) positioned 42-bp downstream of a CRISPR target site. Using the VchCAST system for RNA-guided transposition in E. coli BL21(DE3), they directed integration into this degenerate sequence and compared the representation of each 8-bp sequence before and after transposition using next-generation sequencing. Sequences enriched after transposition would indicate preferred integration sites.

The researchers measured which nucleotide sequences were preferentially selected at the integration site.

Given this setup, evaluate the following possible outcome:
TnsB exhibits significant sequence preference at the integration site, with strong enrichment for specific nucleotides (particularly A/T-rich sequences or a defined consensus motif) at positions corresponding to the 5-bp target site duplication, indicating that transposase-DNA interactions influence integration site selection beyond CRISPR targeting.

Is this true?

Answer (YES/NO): YES